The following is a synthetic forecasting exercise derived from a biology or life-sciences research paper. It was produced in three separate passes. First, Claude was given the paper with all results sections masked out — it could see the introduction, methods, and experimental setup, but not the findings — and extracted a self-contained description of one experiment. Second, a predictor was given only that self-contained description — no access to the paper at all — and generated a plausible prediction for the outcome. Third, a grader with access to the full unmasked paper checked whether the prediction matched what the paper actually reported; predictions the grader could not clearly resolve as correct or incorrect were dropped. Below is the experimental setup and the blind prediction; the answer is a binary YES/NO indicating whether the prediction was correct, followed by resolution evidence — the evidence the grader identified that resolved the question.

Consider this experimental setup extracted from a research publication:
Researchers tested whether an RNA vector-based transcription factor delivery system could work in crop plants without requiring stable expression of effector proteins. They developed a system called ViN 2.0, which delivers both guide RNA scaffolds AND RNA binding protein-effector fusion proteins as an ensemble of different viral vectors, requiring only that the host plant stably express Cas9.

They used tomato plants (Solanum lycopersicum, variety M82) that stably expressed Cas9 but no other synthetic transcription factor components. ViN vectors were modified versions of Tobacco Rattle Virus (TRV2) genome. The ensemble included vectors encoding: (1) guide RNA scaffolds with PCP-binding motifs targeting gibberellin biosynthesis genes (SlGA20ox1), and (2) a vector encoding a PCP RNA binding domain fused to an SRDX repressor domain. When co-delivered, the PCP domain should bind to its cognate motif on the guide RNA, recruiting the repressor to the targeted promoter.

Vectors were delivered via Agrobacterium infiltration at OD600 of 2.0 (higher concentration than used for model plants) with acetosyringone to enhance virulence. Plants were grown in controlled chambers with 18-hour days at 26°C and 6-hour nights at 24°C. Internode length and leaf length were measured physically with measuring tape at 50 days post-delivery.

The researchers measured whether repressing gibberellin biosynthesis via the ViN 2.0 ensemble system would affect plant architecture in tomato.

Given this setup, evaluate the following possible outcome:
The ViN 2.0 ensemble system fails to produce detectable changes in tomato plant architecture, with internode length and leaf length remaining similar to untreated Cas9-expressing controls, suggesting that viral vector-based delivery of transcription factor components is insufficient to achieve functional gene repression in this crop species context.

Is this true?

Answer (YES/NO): NO